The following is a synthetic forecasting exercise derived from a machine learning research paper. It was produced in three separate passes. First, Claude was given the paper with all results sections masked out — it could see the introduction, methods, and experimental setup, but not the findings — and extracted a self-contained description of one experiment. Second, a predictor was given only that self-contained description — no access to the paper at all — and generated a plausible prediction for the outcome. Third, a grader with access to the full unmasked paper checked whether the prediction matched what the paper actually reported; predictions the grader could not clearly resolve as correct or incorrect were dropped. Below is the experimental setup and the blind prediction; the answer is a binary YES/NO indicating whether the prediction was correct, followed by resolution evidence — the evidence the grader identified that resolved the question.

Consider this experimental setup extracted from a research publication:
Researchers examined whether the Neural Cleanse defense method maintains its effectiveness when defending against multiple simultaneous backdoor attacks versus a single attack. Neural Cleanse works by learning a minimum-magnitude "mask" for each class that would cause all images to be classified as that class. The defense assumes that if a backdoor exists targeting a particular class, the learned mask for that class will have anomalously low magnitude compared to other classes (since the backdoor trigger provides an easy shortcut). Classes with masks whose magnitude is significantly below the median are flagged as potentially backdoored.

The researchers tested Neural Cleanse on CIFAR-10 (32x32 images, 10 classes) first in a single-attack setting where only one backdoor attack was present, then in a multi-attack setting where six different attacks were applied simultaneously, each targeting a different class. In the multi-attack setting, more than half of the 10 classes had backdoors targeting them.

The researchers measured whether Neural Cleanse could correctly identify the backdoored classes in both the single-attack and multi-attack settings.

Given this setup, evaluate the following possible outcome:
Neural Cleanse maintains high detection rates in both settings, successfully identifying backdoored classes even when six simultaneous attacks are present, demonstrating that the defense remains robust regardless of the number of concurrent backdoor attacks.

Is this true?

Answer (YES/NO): NO